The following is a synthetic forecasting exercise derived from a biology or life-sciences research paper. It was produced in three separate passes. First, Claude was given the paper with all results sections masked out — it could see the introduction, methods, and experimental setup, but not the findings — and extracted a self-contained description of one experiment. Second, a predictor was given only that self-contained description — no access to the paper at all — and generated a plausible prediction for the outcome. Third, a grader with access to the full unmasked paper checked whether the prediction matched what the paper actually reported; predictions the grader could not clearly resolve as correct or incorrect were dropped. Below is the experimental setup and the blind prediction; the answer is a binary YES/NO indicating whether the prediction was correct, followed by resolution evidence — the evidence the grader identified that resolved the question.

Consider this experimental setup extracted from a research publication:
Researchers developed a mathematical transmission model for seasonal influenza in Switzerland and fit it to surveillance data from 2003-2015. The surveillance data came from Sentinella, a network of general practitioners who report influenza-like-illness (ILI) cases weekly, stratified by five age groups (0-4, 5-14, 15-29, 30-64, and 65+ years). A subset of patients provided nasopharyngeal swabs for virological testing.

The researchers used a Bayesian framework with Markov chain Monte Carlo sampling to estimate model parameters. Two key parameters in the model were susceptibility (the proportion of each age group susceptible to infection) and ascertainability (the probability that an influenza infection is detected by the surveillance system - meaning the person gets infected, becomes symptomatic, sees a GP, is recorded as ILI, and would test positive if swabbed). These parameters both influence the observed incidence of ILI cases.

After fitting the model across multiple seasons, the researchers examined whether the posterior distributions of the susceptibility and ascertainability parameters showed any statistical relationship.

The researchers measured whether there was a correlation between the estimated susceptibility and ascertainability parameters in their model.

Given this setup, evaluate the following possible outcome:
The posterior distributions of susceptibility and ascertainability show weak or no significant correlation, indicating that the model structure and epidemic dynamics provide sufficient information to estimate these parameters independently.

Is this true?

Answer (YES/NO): NO